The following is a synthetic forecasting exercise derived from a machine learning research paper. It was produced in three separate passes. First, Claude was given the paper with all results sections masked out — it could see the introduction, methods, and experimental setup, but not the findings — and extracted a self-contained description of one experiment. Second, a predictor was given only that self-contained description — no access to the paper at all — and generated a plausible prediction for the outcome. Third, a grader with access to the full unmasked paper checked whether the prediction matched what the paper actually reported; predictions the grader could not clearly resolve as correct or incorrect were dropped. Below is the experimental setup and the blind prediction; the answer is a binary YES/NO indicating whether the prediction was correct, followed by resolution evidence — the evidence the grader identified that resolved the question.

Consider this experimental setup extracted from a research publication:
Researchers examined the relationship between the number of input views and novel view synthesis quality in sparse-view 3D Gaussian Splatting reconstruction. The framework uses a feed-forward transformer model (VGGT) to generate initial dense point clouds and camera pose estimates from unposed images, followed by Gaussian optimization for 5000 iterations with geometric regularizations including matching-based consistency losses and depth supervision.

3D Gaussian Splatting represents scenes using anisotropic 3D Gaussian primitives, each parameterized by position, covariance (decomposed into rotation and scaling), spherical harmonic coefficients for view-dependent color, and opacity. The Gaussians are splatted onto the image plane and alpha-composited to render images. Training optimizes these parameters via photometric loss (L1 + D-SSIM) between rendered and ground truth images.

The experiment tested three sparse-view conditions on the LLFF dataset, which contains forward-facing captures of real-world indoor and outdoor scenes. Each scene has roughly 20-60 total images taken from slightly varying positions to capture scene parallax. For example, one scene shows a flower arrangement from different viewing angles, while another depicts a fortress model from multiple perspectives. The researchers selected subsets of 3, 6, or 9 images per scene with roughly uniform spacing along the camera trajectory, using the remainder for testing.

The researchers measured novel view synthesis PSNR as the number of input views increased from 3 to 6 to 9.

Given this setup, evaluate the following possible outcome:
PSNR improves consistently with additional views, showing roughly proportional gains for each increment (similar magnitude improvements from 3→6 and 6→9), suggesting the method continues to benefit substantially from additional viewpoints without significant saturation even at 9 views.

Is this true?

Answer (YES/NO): NO